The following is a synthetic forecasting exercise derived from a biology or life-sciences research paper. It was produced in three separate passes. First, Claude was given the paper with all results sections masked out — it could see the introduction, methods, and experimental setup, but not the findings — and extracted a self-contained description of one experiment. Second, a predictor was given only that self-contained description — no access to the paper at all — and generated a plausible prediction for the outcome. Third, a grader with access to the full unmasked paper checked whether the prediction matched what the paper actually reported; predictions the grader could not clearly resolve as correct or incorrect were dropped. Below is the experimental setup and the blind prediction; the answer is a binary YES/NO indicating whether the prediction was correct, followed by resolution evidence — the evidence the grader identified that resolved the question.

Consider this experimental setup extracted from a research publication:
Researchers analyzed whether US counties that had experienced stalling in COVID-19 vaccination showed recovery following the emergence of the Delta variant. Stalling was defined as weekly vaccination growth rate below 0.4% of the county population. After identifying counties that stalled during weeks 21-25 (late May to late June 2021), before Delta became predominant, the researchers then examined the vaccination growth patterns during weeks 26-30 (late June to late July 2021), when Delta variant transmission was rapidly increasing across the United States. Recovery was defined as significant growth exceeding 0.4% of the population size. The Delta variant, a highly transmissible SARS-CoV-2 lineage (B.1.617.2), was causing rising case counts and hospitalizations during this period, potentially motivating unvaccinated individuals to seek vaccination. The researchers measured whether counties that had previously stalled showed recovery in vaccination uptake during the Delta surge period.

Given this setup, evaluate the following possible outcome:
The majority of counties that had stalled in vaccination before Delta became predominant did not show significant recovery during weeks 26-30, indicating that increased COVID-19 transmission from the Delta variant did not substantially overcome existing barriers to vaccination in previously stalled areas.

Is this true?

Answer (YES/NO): YES